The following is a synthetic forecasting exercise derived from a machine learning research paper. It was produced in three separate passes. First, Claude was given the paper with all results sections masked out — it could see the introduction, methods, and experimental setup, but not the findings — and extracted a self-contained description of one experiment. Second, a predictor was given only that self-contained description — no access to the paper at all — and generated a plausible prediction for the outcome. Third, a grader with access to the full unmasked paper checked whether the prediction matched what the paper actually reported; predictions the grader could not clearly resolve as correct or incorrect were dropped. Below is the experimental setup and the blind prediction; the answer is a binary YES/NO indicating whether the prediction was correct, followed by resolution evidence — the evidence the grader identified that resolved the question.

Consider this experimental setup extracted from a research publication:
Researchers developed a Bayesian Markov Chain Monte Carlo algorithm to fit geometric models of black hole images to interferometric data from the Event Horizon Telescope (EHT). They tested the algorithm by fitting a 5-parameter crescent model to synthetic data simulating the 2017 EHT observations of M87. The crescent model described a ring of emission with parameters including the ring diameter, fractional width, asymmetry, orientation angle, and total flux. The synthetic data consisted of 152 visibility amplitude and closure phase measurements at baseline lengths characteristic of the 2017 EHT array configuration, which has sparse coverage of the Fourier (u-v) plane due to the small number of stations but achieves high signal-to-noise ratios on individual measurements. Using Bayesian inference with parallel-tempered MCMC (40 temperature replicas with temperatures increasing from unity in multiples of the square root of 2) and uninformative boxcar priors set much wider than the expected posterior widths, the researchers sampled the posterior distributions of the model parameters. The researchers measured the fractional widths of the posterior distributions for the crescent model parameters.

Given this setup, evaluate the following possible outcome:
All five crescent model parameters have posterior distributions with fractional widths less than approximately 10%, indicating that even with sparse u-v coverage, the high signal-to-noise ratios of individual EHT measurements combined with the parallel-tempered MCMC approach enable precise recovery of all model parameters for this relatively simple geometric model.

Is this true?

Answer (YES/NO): YES